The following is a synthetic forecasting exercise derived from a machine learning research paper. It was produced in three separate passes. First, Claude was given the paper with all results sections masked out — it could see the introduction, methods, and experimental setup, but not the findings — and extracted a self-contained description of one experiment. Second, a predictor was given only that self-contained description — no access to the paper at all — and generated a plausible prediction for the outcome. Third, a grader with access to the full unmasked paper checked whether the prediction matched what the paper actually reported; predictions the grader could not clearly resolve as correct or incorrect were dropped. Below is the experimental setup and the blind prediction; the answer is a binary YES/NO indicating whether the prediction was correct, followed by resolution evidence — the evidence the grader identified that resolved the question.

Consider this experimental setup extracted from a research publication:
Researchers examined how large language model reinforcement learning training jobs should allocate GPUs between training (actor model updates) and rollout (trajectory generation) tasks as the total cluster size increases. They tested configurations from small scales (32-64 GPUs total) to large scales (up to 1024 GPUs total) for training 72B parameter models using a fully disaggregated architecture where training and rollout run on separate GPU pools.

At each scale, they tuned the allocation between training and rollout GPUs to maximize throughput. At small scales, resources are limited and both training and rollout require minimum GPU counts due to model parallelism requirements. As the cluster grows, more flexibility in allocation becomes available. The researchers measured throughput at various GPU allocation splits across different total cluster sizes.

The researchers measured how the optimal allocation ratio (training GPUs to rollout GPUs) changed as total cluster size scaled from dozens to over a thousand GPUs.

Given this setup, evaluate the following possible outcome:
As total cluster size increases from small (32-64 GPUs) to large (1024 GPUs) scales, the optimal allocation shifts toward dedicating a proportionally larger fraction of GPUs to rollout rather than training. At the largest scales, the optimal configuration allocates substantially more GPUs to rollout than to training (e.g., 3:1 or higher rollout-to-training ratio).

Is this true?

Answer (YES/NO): NO